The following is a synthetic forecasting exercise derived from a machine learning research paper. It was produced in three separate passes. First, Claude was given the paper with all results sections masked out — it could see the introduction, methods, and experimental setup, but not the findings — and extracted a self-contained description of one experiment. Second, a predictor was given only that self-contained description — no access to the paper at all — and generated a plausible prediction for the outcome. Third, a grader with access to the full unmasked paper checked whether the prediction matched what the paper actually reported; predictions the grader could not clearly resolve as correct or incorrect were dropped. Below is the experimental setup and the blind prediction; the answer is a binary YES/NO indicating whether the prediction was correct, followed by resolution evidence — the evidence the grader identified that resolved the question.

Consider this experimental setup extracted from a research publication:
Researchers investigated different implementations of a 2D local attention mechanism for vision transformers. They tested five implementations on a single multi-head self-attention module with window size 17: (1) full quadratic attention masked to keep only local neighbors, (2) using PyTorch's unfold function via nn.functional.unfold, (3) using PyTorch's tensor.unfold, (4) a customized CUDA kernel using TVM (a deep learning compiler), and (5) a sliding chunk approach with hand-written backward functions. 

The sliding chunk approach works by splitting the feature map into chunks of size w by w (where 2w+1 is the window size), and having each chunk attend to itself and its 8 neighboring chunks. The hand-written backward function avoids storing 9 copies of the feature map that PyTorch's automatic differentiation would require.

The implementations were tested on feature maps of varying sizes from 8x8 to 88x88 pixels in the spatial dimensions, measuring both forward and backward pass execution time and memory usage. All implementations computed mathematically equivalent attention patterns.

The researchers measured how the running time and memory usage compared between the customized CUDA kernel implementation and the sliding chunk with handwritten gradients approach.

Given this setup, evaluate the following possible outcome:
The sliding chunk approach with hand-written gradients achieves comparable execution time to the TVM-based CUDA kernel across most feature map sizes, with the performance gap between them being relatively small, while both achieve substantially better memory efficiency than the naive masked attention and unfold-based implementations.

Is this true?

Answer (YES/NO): NO